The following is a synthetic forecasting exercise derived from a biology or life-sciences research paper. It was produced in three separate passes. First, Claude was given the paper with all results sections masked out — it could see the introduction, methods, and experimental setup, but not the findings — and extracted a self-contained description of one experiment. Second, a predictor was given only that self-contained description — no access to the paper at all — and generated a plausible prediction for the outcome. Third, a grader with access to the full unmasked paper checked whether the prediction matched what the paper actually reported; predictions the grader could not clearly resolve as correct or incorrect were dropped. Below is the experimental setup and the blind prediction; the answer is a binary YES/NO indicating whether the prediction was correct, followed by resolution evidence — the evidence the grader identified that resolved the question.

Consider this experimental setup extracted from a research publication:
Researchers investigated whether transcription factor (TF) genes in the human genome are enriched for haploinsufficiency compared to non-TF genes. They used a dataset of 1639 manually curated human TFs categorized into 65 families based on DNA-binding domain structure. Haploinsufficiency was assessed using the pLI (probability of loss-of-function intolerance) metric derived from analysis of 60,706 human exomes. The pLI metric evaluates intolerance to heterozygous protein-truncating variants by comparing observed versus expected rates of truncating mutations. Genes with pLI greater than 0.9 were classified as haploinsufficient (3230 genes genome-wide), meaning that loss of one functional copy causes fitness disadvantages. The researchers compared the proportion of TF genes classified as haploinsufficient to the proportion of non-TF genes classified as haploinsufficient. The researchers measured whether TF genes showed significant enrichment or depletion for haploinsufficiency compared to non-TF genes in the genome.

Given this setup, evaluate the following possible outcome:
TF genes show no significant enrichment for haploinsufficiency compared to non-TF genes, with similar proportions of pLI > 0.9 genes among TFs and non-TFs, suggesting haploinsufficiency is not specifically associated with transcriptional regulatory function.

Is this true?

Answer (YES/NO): NO